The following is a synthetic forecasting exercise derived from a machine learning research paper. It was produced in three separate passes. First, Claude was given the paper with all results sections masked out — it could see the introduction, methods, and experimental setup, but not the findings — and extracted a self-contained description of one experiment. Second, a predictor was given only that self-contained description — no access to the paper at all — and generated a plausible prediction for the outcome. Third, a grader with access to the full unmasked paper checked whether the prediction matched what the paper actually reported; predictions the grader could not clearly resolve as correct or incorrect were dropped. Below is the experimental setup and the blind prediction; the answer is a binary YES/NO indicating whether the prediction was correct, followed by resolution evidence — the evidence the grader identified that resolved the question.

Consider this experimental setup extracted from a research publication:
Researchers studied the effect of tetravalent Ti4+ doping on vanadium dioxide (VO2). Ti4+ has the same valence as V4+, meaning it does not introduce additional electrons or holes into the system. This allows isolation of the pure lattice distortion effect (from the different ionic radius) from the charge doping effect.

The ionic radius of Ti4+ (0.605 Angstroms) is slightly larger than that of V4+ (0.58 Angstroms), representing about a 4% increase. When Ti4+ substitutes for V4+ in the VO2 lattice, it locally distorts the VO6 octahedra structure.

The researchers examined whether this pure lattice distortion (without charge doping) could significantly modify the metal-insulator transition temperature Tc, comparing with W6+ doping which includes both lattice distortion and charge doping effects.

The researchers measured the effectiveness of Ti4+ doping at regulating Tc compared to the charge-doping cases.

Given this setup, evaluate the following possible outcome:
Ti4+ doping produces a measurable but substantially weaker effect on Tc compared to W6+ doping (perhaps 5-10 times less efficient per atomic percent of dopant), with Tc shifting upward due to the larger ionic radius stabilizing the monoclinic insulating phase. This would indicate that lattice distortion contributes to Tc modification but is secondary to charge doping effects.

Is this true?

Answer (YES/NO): NO